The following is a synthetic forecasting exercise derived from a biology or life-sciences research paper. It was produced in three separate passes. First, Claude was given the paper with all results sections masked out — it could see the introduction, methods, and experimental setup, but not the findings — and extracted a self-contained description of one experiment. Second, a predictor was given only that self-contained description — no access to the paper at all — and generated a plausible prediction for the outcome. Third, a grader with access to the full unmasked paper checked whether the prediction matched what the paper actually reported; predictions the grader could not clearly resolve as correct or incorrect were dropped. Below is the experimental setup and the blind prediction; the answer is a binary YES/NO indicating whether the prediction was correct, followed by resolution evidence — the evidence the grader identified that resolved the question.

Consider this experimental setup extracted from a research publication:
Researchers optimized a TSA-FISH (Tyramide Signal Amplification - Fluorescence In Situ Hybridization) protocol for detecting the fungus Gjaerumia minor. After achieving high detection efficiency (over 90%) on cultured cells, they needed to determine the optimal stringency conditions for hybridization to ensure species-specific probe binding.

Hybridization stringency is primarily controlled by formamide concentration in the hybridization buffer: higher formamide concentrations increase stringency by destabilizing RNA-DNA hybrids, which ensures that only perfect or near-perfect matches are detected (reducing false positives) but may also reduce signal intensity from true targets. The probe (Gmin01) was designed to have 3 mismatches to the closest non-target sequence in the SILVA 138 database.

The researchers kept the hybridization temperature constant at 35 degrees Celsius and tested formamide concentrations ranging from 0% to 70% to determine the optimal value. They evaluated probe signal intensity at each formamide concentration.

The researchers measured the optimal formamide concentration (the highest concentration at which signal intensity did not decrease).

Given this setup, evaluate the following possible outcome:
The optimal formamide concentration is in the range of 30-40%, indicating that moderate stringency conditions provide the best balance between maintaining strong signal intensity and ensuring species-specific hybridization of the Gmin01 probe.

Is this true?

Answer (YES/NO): NO